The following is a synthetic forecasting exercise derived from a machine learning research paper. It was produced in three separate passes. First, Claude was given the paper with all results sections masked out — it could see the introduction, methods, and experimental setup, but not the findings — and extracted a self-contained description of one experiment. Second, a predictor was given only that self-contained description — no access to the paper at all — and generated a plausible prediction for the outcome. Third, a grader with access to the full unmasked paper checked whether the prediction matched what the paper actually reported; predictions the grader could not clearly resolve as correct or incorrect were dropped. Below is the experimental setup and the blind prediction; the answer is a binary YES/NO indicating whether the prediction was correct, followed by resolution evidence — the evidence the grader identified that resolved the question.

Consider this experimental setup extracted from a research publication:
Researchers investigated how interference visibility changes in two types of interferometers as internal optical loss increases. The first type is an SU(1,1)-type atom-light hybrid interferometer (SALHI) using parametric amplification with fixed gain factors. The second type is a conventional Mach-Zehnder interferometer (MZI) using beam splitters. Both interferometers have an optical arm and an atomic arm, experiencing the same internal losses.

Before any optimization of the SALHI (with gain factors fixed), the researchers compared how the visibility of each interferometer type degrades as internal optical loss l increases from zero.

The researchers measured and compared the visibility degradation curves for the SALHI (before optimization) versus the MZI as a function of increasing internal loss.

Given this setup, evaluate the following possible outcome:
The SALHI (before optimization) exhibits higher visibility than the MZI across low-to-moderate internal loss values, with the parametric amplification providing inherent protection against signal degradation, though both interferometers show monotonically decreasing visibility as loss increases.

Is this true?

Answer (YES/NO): YES